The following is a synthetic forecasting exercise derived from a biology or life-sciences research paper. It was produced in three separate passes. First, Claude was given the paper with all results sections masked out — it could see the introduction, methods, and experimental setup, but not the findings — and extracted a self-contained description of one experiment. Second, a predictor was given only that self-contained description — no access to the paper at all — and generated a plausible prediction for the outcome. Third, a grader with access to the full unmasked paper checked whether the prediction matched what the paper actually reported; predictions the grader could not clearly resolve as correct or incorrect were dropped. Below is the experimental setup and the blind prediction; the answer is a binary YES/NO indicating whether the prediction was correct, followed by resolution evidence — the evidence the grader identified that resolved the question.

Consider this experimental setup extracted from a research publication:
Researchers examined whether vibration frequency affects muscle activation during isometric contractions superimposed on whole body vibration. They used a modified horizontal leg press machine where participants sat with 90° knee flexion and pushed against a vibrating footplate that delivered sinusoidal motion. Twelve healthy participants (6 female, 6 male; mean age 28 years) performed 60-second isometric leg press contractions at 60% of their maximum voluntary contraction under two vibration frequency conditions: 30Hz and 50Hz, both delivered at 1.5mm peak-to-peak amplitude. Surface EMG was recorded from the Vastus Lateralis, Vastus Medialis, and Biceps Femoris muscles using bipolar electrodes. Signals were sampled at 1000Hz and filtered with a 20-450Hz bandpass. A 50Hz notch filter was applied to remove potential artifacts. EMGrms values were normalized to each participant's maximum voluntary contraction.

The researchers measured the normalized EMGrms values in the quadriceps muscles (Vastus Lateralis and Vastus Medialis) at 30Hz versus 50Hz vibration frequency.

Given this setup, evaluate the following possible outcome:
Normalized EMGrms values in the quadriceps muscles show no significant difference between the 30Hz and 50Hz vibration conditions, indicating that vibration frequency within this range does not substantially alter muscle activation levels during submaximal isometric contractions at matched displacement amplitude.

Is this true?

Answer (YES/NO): NO